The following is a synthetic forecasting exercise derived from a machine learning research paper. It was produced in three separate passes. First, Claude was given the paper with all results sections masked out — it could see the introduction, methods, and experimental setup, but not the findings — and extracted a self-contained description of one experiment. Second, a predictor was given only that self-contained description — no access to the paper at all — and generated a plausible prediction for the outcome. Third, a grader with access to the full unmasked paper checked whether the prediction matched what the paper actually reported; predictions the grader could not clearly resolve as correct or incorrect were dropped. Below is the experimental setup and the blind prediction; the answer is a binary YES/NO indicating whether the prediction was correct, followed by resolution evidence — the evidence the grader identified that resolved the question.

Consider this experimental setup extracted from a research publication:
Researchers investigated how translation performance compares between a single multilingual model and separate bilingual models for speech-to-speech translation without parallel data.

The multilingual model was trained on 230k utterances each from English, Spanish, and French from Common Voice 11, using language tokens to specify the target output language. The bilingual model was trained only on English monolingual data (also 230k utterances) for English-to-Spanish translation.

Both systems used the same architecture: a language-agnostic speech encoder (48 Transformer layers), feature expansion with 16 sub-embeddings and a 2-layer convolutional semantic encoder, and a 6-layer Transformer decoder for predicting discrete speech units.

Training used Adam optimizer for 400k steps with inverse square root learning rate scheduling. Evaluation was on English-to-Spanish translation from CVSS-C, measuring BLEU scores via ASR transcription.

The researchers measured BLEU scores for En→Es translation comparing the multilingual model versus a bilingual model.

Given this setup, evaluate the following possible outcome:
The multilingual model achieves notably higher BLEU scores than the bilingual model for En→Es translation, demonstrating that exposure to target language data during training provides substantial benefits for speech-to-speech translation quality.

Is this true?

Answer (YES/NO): NO